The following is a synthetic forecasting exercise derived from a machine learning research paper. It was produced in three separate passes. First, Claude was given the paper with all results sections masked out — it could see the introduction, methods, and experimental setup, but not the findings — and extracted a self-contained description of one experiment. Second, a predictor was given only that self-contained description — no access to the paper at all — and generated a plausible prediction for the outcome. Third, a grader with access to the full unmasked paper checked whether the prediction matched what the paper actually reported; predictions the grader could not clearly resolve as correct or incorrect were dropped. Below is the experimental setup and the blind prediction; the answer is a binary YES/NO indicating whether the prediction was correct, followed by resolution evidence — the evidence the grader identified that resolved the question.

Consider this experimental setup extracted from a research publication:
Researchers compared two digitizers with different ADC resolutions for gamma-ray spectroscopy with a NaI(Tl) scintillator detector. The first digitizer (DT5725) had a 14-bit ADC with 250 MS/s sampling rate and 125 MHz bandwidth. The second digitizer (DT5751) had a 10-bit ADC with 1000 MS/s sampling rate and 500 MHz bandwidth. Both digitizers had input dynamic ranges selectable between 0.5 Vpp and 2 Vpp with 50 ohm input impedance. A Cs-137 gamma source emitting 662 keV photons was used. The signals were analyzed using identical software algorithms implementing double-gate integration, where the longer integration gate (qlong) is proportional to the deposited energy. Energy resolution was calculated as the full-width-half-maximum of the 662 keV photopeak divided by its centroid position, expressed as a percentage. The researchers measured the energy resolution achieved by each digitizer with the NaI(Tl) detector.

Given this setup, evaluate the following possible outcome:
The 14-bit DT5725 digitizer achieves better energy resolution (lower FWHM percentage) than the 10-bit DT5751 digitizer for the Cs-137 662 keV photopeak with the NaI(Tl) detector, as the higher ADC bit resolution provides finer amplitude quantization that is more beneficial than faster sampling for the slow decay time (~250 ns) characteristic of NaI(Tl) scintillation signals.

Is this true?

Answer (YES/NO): YES